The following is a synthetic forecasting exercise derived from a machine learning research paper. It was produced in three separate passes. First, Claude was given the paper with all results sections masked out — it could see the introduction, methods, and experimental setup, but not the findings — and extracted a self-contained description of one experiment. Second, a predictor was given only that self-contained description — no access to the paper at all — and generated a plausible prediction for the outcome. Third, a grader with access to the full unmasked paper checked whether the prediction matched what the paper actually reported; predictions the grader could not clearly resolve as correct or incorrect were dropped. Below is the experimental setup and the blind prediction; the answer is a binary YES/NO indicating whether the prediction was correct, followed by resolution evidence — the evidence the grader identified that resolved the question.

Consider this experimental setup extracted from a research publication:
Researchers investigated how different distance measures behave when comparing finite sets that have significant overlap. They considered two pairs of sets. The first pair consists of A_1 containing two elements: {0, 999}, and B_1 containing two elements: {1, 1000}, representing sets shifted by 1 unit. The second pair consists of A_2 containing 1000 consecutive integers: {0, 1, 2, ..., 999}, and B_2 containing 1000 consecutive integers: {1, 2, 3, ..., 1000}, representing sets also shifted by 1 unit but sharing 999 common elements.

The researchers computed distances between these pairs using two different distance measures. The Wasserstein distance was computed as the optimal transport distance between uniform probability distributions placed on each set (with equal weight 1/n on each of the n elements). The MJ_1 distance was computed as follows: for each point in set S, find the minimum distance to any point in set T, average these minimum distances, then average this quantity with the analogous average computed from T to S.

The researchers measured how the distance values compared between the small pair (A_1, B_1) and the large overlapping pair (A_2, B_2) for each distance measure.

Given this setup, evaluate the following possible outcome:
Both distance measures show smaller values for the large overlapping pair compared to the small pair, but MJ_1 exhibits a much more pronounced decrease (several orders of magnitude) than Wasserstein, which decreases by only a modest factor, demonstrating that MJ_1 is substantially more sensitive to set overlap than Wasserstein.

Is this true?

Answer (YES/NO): NO